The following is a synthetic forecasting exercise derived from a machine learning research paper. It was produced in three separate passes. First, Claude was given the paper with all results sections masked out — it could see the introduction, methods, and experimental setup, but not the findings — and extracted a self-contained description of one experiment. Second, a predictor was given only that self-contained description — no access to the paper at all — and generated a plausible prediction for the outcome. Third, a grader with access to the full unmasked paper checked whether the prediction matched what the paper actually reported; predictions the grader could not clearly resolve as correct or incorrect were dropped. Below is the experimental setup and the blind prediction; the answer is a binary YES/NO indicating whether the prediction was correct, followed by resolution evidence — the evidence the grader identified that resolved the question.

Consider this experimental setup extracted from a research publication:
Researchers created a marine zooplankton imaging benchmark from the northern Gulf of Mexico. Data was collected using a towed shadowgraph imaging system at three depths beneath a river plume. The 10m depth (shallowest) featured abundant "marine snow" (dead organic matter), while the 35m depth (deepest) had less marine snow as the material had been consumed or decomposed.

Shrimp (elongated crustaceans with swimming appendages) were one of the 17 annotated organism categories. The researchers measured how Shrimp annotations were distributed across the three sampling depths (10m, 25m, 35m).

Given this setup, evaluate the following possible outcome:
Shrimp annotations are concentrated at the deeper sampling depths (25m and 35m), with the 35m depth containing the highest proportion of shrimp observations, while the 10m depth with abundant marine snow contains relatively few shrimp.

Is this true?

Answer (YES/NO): NO